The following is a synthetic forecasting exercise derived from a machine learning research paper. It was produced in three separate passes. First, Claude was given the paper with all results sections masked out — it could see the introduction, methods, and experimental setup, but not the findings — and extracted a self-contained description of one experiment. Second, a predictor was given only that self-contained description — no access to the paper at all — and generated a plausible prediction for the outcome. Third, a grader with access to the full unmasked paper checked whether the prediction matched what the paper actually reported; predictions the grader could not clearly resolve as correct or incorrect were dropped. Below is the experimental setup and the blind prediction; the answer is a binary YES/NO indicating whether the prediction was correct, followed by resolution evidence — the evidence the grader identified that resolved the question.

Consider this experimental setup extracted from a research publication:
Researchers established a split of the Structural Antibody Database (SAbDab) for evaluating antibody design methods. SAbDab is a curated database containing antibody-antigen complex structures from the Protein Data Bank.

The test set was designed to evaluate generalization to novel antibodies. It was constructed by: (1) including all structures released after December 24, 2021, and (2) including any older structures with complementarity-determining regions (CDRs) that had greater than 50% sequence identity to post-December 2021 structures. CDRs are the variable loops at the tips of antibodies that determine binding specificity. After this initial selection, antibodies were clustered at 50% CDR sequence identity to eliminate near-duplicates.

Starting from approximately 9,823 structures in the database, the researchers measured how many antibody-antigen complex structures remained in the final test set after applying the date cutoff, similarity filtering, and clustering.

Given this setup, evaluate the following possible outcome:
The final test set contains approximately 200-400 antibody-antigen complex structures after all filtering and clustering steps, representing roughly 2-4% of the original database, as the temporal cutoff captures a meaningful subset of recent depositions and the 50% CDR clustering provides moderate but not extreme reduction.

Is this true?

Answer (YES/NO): NO